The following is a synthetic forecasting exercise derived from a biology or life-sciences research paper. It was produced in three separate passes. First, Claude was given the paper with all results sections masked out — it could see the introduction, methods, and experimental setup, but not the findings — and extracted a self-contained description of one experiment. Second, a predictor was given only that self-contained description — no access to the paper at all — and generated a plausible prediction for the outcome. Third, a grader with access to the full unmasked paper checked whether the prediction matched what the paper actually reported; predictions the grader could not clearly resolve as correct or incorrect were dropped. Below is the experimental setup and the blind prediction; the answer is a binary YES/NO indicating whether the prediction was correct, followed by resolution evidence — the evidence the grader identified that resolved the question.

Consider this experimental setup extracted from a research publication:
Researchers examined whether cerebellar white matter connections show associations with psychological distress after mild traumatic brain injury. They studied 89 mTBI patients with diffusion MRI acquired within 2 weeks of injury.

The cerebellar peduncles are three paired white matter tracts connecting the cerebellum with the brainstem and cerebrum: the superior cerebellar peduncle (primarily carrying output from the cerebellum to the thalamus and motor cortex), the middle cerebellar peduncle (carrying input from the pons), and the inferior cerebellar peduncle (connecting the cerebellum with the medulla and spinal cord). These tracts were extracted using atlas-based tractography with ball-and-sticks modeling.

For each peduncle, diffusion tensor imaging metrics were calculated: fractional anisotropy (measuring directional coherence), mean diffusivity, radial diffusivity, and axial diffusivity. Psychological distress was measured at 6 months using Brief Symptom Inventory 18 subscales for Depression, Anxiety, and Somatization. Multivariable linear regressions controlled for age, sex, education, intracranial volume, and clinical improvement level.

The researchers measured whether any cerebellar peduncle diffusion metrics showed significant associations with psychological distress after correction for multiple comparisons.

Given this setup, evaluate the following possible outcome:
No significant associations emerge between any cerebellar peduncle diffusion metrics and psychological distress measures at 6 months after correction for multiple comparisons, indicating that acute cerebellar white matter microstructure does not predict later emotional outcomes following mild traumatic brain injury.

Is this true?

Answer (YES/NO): NO